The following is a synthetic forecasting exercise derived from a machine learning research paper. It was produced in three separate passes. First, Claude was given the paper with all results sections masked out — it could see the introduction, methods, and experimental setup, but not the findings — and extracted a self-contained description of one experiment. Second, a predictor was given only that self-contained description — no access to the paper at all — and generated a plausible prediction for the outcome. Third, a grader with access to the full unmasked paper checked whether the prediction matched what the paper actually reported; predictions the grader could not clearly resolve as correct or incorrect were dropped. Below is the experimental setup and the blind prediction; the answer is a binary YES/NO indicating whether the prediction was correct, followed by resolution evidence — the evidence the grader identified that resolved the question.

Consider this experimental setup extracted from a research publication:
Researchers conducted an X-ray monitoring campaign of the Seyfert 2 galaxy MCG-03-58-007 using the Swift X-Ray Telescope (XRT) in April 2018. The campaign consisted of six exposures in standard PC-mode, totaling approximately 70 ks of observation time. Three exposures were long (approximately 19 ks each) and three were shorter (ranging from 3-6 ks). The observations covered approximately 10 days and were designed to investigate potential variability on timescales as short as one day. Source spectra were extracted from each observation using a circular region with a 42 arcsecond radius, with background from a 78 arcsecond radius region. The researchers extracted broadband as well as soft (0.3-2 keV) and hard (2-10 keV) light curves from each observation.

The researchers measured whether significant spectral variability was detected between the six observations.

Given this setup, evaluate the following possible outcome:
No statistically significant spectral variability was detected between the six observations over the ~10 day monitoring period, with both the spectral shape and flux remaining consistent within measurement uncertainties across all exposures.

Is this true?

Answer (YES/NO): NO